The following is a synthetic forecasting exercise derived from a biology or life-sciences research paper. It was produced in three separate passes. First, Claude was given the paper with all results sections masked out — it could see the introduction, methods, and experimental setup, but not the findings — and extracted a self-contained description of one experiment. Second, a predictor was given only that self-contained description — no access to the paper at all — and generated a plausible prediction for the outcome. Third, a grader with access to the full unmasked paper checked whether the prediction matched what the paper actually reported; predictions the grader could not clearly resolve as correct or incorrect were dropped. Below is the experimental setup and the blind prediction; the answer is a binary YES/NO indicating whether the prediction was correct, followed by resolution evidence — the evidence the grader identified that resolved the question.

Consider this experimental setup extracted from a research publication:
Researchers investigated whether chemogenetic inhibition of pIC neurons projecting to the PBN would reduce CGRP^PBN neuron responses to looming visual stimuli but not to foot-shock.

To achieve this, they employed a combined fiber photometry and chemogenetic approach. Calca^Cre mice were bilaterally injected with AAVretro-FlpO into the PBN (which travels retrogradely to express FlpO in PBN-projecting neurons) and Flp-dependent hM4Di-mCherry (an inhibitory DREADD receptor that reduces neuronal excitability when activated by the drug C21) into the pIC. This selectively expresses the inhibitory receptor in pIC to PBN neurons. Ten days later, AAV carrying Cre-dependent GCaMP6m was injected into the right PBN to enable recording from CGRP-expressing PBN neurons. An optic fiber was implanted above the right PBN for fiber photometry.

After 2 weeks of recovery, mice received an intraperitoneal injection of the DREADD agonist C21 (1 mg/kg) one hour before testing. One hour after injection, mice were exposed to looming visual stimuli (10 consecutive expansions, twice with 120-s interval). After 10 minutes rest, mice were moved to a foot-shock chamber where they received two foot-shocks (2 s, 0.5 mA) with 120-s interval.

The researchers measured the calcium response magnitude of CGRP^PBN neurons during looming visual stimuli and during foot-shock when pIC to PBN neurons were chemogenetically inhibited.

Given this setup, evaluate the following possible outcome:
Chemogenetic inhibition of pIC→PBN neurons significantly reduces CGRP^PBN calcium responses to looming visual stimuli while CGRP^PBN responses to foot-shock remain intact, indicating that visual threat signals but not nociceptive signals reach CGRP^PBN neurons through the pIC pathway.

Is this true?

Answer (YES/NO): YES